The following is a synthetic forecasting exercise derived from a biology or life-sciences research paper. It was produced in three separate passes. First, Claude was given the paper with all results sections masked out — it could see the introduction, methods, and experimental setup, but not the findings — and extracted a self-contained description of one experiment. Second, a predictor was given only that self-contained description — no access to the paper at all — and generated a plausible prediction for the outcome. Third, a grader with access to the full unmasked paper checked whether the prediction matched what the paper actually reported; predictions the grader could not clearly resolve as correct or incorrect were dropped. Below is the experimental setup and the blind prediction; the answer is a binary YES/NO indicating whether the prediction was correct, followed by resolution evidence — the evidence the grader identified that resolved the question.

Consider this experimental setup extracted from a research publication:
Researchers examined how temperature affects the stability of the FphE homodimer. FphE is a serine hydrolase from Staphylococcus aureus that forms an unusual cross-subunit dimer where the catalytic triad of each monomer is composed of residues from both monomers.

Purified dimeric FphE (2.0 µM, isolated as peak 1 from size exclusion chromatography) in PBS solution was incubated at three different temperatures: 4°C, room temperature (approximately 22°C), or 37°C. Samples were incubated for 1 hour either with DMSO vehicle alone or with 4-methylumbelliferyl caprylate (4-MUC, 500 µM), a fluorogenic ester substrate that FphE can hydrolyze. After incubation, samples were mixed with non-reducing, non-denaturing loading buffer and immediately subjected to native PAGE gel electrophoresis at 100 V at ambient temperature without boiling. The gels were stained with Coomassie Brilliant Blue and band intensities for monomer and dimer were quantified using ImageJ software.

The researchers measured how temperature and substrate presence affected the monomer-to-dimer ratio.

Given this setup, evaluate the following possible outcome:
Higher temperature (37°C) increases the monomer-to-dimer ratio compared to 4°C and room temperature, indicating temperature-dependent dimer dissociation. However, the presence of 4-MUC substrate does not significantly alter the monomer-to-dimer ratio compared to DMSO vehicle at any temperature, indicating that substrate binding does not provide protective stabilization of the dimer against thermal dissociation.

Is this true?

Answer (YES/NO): NO